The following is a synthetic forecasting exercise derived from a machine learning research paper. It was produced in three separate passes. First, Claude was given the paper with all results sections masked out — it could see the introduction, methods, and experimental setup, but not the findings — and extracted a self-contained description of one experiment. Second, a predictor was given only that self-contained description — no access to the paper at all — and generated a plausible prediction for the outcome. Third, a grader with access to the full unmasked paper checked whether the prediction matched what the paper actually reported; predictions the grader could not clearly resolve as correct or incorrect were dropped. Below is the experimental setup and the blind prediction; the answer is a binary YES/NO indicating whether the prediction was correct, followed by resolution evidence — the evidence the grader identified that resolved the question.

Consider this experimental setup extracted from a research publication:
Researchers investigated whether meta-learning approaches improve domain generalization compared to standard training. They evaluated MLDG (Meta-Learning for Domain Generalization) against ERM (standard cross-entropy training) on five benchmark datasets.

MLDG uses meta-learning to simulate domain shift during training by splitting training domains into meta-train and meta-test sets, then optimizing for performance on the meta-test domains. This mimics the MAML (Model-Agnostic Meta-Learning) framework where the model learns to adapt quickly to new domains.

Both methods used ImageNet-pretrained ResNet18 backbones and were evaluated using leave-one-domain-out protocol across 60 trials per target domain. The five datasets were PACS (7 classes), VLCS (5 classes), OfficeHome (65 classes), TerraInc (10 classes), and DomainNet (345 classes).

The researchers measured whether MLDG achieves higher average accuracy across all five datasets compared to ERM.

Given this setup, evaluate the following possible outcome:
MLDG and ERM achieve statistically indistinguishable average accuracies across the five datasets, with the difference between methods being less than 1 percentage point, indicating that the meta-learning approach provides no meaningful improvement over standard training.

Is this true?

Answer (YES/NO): YES